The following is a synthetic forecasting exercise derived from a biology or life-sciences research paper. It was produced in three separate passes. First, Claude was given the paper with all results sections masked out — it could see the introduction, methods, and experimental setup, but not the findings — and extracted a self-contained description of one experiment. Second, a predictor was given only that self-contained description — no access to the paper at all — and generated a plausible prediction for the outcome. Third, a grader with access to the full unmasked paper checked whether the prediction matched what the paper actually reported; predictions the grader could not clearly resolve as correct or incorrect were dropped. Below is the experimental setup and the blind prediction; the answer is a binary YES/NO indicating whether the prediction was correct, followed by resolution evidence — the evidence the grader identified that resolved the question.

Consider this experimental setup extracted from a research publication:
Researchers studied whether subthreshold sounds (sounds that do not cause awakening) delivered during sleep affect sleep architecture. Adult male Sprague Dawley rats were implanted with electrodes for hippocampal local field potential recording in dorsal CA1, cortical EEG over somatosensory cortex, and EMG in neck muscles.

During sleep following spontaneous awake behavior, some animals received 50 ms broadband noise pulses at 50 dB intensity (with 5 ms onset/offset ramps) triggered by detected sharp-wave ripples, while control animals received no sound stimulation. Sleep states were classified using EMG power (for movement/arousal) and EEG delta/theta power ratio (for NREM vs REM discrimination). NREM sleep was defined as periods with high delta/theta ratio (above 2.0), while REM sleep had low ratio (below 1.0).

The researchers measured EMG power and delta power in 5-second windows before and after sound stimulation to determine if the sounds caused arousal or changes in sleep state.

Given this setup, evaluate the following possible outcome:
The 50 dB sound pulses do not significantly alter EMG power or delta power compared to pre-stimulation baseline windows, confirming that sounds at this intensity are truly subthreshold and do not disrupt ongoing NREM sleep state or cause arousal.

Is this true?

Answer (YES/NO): YES